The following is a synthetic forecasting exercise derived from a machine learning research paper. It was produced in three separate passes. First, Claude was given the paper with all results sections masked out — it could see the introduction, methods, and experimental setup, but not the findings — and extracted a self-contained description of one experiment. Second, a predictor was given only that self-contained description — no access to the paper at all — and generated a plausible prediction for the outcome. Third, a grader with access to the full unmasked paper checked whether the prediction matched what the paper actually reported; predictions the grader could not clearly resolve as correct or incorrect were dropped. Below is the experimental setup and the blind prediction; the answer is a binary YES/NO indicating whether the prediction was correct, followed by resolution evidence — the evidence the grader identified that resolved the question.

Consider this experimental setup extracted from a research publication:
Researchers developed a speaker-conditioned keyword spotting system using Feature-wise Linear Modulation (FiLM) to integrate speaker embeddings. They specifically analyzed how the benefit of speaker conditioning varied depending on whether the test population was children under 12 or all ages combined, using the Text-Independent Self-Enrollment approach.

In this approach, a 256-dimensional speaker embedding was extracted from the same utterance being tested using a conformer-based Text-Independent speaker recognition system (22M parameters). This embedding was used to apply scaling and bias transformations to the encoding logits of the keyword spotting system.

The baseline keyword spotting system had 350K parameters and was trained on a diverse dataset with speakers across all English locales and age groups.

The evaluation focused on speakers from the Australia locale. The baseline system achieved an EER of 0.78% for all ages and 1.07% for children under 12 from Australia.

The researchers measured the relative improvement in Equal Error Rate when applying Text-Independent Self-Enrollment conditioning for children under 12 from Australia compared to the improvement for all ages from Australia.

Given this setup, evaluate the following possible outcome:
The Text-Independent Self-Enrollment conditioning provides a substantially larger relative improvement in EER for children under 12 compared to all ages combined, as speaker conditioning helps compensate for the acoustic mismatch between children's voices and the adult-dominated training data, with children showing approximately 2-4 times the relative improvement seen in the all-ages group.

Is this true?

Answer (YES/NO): YES